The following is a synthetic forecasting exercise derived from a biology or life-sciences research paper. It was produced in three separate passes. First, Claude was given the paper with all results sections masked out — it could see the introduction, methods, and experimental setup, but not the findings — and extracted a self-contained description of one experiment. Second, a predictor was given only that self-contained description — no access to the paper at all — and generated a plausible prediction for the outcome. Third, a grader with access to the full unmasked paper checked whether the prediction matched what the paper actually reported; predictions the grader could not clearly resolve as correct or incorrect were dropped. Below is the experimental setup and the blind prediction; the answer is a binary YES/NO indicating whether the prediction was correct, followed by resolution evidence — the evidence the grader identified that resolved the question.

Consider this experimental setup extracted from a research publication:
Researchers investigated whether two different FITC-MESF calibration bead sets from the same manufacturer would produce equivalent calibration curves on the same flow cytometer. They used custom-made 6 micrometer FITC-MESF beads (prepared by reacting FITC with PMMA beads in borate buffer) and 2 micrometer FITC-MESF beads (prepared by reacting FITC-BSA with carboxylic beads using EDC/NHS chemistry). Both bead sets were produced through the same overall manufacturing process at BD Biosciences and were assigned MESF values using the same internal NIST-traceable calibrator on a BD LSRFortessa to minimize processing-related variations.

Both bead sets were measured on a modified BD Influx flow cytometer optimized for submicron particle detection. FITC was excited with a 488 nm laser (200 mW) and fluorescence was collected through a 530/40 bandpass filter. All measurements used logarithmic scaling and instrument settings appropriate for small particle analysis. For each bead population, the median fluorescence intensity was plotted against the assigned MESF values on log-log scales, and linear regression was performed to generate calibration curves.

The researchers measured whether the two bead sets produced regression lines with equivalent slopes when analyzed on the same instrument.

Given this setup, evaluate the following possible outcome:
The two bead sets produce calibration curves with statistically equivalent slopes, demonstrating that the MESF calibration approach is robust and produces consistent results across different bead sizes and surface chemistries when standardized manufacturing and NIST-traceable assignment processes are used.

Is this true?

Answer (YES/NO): NO